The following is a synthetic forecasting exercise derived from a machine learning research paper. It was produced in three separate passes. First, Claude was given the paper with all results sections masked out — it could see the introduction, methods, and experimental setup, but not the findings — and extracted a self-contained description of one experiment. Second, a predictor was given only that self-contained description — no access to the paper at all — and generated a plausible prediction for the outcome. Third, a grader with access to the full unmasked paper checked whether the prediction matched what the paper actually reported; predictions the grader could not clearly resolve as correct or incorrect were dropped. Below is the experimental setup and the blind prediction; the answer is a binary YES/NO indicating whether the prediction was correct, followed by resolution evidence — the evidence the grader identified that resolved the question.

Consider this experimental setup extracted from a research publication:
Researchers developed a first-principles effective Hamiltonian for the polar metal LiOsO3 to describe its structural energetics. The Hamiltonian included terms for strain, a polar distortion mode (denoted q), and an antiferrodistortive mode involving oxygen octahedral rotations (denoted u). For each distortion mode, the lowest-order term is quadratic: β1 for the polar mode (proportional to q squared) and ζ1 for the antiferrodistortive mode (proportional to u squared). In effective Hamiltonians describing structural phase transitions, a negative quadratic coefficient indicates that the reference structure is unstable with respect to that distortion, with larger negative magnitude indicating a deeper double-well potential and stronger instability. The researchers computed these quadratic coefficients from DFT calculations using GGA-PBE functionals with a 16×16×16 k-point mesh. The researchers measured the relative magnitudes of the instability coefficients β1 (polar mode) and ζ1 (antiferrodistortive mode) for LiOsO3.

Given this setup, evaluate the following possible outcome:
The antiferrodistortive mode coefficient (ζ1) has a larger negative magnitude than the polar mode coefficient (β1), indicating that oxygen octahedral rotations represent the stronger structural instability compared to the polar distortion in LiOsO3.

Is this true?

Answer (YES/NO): YES